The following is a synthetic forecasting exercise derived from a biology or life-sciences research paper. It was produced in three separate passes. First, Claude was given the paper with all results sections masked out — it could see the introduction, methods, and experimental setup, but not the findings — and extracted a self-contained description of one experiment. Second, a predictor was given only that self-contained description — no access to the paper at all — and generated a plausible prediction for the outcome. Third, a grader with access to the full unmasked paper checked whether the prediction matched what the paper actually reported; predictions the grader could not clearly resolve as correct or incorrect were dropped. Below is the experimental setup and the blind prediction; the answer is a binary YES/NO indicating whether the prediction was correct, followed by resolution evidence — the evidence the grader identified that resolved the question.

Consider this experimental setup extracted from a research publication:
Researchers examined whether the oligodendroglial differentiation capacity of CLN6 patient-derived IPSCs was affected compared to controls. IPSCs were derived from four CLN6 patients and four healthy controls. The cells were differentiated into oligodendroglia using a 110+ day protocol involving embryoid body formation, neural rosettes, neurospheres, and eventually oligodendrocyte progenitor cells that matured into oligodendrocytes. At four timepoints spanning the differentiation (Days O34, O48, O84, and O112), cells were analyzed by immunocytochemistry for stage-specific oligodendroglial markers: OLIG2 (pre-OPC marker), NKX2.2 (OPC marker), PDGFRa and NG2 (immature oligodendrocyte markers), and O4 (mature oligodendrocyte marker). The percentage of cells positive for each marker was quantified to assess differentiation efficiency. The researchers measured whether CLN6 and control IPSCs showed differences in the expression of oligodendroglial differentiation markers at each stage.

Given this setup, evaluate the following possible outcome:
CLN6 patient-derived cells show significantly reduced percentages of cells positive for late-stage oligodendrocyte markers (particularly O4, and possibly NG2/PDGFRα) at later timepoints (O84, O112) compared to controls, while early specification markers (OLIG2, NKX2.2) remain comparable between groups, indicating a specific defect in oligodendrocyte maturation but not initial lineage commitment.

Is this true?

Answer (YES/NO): NO